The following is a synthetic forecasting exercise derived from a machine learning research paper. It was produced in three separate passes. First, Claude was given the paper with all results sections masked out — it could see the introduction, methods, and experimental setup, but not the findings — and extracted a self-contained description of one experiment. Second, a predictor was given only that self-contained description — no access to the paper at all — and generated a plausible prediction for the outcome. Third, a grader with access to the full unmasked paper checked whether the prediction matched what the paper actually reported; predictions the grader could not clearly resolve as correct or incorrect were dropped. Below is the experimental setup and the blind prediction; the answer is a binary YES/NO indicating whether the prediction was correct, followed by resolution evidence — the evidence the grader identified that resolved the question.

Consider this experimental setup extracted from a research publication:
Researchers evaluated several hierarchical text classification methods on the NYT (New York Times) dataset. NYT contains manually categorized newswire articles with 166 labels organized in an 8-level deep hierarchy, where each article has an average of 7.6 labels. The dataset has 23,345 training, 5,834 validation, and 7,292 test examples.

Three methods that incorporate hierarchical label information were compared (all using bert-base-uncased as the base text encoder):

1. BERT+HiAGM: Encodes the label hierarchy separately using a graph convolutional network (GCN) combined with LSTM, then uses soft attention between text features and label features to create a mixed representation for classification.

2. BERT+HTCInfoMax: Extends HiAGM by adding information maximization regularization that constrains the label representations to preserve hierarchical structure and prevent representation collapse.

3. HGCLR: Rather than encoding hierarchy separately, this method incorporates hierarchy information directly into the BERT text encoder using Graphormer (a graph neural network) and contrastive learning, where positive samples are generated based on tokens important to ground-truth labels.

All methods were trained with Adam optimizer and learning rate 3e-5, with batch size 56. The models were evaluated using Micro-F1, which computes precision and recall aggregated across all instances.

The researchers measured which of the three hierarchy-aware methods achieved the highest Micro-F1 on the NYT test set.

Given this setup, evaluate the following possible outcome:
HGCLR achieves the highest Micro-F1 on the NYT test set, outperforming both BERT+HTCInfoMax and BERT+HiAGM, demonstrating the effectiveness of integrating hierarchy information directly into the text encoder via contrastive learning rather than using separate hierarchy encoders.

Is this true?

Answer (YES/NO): NO